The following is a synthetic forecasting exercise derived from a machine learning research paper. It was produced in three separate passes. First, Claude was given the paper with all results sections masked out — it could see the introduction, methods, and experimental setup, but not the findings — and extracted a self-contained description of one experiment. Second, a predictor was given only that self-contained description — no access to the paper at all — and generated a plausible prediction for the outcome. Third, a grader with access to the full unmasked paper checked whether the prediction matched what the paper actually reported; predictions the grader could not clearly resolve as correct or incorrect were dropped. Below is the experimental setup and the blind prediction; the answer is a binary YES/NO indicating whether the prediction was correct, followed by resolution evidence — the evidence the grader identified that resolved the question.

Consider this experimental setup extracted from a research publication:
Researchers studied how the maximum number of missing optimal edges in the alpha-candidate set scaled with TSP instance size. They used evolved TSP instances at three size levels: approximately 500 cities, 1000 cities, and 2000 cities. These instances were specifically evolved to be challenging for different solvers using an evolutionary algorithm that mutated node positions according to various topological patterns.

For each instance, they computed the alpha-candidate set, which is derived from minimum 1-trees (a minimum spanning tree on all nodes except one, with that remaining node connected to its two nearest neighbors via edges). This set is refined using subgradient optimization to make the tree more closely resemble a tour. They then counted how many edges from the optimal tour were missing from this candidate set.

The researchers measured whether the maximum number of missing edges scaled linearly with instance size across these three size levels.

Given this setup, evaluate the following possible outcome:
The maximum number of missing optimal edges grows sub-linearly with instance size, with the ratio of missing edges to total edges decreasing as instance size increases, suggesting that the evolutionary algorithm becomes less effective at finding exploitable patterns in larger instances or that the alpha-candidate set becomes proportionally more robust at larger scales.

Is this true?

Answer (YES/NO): NO